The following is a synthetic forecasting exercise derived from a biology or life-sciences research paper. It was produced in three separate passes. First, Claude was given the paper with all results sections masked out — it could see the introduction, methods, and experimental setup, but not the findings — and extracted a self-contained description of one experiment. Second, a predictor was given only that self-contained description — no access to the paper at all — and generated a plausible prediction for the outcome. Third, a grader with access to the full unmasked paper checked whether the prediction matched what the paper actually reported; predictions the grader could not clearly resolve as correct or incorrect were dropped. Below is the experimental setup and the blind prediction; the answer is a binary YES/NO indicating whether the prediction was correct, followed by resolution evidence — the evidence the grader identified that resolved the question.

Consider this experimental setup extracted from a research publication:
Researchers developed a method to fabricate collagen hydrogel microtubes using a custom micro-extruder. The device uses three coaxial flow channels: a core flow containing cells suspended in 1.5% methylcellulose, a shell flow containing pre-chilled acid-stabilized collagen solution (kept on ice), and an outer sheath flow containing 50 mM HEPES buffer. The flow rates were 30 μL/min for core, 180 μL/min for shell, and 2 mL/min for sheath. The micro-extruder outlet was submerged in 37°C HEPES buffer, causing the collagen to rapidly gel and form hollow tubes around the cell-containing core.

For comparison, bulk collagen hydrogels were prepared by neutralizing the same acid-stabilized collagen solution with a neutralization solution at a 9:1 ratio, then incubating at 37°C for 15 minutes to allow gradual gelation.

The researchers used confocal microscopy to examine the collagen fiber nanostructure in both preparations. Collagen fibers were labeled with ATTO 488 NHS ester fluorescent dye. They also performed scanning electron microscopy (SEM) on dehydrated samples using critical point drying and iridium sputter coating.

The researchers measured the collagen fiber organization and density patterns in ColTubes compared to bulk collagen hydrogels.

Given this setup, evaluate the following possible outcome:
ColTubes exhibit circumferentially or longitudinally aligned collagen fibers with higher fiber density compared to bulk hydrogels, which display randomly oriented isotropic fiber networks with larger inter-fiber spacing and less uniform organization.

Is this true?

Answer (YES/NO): NO